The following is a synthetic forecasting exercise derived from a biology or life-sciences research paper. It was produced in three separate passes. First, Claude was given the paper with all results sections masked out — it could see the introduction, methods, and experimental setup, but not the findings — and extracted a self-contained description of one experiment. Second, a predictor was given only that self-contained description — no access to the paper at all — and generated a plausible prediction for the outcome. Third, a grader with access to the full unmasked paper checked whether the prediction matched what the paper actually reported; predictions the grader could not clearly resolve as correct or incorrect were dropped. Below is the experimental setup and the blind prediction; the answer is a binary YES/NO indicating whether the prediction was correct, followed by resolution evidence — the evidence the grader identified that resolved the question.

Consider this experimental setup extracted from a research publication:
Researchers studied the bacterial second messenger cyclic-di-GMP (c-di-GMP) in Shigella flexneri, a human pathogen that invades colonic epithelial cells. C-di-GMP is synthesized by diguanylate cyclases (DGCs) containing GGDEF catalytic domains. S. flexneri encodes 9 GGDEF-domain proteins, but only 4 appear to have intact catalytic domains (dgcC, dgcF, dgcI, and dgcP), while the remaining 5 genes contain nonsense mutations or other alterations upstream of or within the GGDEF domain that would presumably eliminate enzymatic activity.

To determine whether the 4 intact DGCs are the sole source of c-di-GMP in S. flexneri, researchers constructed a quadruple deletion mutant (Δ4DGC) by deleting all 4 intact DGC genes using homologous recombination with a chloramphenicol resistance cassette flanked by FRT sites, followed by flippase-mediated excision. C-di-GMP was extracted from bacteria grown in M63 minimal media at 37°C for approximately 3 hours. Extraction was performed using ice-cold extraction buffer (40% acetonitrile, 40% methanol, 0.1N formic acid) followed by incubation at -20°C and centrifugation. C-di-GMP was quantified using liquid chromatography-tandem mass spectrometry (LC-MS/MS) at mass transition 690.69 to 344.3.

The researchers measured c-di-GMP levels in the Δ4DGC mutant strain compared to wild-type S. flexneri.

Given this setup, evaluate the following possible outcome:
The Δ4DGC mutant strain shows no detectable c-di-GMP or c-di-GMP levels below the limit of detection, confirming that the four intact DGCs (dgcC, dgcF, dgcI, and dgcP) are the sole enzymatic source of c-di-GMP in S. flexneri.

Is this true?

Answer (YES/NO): NO